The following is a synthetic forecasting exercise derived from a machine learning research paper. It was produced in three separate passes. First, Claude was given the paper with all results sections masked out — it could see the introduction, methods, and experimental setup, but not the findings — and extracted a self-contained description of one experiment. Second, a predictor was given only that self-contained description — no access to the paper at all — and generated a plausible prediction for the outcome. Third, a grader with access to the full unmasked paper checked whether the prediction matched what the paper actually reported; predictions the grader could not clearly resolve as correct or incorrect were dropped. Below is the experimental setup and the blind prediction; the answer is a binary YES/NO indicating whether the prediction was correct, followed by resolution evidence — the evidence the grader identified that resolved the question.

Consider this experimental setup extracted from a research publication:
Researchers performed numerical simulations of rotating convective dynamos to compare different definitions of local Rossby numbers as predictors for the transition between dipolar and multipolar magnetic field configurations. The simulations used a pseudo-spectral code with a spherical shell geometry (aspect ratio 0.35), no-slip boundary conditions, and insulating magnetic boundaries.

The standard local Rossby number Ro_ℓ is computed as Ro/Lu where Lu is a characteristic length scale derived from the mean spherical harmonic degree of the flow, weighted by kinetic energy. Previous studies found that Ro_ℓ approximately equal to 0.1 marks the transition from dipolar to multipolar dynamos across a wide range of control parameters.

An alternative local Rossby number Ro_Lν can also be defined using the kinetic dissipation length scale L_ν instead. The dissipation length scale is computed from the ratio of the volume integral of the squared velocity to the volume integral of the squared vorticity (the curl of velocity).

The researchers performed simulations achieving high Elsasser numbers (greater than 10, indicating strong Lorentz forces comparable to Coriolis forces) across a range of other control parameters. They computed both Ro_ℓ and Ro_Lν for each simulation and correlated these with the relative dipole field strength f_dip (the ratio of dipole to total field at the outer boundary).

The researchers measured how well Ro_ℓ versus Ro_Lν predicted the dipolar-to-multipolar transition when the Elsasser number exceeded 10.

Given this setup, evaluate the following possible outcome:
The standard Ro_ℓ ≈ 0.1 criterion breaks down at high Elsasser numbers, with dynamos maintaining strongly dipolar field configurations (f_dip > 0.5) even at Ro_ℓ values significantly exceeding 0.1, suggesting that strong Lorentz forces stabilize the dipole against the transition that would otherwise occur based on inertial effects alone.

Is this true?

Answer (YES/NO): YES